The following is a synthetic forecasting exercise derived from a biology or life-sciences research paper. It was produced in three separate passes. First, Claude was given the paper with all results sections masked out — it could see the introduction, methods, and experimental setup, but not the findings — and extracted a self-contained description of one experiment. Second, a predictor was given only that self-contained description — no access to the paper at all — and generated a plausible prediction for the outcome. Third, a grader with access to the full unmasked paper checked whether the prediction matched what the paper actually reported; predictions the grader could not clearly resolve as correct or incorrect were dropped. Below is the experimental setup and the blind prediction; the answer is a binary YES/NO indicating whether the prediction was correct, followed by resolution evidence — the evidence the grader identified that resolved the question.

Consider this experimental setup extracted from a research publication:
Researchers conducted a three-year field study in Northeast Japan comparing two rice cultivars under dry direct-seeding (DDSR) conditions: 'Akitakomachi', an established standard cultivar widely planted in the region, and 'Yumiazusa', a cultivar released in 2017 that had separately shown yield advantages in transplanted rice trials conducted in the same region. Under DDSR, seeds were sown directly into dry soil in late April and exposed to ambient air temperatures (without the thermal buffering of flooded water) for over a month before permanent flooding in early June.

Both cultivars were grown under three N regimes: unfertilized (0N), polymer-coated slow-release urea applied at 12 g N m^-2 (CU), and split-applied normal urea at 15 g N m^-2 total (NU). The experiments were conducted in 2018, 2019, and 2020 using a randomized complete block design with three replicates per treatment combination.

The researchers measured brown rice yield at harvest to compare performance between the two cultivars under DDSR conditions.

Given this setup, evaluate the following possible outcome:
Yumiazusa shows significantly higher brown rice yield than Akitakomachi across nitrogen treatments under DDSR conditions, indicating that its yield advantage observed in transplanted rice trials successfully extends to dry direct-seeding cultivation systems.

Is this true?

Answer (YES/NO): YES